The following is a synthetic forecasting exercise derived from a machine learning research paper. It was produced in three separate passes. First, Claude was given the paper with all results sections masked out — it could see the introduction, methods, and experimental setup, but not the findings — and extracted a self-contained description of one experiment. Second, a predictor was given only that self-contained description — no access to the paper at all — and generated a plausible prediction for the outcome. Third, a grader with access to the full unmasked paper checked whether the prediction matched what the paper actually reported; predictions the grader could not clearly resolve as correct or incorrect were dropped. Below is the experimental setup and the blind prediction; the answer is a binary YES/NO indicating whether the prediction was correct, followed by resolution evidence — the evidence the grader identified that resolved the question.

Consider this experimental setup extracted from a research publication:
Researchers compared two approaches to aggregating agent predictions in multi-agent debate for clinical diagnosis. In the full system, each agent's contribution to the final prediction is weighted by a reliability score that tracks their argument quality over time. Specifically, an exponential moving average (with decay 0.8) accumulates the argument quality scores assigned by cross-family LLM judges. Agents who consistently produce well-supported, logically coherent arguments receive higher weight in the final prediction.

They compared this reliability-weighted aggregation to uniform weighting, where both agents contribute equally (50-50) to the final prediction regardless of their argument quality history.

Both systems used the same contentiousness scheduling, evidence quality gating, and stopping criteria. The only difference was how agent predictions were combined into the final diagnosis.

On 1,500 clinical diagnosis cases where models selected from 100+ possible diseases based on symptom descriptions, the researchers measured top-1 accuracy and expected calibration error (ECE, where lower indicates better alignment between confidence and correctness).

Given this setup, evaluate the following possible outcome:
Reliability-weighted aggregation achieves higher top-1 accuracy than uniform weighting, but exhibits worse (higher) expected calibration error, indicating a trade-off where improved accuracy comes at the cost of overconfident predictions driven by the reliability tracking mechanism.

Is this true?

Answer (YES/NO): NO